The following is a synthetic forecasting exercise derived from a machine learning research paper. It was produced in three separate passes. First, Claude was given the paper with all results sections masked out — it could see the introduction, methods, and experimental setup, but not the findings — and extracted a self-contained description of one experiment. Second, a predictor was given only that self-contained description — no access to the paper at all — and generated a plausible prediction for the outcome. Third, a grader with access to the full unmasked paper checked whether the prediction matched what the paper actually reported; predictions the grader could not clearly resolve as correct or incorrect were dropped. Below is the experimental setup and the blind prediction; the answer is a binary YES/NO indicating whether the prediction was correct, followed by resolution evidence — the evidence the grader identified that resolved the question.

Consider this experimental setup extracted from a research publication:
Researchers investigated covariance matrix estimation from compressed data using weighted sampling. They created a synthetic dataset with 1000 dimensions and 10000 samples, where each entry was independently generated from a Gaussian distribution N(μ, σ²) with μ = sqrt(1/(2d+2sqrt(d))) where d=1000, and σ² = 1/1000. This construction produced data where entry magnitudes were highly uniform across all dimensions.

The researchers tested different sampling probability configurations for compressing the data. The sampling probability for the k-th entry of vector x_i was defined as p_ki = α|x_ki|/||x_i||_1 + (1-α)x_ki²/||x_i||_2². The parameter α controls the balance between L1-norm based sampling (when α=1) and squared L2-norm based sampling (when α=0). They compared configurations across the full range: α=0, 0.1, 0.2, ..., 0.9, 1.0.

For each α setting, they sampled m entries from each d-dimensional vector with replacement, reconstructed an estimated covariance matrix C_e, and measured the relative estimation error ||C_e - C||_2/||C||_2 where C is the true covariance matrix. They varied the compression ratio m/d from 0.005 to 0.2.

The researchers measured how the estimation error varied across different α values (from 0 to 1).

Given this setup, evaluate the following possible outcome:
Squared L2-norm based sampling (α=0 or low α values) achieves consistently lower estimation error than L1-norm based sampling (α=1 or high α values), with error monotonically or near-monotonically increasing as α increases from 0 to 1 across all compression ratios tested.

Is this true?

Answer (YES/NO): NO